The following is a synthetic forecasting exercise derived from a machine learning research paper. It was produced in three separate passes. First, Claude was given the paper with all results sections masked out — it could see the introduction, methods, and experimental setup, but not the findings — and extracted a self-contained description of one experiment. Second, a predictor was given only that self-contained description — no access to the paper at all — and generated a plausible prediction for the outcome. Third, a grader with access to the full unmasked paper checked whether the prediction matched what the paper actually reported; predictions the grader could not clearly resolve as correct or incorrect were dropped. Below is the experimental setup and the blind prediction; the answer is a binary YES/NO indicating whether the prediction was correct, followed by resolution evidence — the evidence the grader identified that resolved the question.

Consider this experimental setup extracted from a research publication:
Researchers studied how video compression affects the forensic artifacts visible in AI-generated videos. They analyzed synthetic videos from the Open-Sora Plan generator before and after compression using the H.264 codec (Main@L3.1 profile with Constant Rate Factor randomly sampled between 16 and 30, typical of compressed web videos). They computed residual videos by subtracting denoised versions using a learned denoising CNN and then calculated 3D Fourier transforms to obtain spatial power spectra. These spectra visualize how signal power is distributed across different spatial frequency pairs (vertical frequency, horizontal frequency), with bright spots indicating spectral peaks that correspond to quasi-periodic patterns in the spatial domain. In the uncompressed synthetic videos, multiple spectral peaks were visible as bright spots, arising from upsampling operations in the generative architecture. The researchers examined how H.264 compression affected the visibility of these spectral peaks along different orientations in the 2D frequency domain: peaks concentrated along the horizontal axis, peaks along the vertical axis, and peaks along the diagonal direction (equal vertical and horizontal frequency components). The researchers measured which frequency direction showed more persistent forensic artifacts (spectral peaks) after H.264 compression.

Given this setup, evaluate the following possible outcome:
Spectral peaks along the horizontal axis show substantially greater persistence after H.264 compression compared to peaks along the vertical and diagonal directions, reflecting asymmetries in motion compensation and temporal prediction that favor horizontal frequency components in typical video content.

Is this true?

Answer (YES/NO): NO